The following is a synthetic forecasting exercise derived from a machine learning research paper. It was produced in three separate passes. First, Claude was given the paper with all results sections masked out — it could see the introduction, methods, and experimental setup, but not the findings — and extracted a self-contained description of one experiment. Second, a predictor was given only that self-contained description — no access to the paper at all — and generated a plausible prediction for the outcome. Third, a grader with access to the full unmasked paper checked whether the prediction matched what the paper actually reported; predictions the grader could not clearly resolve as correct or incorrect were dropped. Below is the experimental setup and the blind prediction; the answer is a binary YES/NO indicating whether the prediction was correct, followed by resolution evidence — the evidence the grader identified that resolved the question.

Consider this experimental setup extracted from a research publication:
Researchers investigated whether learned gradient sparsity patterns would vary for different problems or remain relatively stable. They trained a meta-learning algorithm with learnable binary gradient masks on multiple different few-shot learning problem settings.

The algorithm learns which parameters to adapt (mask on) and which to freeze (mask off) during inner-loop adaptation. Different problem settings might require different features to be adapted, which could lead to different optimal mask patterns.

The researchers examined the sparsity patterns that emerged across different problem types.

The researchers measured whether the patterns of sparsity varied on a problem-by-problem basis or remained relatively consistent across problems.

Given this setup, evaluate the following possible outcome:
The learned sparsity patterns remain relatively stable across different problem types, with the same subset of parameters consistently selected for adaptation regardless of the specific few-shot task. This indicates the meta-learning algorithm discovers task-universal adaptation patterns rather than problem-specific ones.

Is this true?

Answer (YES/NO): NO